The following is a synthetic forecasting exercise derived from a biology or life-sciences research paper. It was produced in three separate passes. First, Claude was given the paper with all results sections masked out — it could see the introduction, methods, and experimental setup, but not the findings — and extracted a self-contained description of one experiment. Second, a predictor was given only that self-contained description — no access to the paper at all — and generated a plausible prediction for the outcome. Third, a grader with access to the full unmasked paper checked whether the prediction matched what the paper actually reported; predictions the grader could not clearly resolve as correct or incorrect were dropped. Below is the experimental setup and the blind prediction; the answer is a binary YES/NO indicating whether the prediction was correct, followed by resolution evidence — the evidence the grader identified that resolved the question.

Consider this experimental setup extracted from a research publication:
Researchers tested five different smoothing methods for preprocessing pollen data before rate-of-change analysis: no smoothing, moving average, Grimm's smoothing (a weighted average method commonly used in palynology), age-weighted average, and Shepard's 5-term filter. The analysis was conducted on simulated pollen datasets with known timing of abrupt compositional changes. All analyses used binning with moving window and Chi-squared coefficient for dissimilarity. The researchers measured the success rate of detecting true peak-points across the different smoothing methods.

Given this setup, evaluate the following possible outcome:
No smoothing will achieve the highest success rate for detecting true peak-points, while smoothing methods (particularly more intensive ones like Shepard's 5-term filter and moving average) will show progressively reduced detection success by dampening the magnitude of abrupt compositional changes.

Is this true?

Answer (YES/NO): NO